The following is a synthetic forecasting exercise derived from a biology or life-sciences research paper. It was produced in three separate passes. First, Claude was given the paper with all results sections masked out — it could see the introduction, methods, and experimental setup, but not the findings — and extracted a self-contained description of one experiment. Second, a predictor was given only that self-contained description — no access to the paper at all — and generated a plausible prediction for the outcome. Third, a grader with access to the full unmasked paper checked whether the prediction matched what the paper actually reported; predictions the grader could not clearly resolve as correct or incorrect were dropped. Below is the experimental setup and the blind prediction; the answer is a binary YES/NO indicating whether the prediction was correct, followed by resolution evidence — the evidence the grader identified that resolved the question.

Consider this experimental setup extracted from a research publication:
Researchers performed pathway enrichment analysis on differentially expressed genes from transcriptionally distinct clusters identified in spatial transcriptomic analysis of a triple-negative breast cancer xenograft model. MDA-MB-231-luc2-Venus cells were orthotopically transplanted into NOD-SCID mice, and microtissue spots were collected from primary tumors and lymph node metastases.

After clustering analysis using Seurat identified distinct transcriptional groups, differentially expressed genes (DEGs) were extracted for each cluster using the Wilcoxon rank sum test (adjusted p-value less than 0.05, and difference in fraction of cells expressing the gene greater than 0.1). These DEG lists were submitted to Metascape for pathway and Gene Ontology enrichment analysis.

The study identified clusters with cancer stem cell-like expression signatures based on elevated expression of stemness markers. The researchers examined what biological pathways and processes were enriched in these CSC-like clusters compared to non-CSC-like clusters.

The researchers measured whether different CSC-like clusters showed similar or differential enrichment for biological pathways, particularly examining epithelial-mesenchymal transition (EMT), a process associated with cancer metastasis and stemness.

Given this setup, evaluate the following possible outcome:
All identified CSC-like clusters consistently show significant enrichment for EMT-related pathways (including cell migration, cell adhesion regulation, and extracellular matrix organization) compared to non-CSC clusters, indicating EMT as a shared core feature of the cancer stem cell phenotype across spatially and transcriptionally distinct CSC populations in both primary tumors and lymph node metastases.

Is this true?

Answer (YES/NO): NO